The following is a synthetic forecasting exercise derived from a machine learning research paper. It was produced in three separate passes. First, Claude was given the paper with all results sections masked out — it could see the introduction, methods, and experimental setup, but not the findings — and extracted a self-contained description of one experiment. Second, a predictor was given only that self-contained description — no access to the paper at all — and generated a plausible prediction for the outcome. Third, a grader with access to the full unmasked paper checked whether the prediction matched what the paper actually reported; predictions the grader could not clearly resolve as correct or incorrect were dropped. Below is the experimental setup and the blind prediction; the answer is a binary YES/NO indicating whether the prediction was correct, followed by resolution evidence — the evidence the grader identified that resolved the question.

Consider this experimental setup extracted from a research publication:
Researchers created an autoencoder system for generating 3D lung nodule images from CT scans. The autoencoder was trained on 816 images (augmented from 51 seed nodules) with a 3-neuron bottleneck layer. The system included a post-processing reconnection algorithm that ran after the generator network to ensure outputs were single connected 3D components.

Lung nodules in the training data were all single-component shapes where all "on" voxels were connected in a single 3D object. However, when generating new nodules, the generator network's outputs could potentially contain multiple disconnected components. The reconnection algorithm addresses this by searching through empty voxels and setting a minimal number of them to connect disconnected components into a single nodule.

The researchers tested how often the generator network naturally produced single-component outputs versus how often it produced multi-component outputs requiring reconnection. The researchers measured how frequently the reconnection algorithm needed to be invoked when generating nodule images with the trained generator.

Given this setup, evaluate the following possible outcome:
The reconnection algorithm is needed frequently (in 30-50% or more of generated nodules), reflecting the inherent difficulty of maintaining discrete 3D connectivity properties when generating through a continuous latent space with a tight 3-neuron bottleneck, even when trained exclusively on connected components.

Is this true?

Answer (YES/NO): YES